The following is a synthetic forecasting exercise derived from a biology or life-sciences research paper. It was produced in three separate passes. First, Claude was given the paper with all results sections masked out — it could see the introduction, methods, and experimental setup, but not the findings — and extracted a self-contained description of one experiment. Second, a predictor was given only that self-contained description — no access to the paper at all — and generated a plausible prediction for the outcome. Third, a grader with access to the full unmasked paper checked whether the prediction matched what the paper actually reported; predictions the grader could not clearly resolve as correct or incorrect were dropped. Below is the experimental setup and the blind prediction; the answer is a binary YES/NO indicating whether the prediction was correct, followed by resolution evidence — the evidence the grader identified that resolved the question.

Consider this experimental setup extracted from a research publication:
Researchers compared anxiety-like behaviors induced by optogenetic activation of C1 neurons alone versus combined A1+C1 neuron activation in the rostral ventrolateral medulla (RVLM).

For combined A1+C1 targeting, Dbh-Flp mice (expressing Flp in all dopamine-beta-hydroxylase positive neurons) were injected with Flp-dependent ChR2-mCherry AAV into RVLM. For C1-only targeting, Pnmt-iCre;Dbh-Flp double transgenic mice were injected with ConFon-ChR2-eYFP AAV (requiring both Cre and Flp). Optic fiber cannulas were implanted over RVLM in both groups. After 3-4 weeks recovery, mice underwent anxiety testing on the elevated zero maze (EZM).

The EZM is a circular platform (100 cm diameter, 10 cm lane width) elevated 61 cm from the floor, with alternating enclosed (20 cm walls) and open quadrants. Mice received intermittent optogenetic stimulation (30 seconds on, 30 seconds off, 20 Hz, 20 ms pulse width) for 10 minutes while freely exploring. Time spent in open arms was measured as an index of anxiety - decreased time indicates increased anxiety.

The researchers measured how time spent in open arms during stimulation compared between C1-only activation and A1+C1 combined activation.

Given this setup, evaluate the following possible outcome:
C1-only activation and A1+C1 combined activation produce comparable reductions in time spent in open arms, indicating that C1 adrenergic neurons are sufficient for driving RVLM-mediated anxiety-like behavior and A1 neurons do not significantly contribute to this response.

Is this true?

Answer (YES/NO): YES